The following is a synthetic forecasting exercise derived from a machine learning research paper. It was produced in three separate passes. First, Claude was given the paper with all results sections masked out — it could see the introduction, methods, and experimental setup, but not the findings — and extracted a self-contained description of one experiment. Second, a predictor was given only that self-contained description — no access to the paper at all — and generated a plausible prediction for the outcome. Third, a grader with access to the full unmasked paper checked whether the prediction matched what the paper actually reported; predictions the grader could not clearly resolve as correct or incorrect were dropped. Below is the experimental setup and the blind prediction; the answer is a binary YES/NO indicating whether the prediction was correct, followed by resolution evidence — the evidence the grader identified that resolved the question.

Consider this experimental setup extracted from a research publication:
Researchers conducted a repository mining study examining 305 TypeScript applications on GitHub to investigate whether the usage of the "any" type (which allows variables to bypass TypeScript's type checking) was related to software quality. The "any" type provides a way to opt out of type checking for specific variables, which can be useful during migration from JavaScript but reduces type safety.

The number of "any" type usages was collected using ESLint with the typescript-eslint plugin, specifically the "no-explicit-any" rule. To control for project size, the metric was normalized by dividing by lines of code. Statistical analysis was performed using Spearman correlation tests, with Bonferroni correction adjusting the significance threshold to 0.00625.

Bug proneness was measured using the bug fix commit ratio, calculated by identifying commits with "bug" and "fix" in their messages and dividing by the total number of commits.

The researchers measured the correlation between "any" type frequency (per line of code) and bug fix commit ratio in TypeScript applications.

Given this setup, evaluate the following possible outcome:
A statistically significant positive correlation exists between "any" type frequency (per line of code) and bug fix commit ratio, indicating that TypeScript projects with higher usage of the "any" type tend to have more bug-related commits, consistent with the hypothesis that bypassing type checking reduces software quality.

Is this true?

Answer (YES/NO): NO